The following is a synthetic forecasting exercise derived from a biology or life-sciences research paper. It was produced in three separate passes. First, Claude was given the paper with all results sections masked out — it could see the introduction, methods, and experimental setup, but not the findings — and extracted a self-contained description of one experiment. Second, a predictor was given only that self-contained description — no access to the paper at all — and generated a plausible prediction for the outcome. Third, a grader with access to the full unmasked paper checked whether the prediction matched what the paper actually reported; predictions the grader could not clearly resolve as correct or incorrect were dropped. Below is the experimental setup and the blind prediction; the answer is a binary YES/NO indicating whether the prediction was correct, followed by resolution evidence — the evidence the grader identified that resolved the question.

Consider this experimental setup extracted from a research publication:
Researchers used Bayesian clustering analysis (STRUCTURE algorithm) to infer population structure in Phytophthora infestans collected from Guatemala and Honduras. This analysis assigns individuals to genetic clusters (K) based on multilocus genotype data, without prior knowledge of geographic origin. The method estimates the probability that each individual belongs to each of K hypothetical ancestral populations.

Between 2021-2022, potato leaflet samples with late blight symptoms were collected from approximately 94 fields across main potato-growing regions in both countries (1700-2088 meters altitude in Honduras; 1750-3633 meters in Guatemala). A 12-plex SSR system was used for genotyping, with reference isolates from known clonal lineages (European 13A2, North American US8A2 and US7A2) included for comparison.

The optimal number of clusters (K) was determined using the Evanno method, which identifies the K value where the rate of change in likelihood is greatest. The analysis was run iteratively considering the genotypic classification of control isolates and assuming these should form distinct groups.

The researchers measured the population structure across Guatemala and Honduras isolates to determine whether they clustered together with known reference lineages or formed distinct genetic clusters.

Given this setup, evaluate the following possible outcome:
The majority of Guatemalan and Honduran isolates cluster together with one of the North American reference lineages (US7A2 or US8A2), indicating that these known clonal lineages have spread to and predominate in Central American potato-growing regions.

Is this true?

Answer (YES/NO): NO